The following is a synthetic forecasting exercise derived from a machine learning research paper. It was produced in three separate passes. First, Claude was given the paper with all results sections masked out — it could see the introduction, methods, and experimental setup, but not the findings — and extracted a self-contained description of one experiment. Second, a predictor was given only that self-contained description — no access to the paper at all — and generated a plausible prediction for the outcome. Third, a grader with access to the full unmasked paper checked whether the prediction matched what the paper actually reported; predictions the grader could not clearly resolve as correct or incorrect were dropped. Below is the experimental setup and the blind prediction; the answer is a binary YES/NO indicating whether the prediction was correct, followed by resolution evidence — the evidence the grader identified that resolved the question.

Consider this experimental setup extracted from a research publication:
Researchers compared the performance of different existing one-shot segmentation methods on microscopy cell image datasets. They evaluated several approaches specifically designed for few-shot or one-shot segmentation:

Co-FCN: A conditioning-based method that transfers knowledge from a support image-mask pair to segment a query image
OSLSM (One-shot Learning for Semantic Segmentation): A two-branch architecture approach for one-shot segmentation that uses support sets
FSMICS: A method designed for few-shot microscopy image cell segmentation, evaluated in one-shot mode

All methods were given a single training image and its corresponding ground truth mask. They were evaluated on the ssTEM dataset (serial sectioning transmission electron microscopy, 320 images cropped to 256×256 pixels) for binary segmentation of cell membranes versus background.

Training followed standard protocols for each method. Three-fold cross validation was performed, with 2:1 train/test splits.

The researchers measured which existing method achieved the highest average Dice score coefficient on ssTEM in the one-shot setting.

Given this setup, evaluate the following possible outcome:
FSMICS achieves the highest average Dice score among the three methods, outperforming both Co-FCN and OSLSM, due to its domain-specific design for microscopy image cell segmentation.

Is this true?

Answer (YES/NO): NO